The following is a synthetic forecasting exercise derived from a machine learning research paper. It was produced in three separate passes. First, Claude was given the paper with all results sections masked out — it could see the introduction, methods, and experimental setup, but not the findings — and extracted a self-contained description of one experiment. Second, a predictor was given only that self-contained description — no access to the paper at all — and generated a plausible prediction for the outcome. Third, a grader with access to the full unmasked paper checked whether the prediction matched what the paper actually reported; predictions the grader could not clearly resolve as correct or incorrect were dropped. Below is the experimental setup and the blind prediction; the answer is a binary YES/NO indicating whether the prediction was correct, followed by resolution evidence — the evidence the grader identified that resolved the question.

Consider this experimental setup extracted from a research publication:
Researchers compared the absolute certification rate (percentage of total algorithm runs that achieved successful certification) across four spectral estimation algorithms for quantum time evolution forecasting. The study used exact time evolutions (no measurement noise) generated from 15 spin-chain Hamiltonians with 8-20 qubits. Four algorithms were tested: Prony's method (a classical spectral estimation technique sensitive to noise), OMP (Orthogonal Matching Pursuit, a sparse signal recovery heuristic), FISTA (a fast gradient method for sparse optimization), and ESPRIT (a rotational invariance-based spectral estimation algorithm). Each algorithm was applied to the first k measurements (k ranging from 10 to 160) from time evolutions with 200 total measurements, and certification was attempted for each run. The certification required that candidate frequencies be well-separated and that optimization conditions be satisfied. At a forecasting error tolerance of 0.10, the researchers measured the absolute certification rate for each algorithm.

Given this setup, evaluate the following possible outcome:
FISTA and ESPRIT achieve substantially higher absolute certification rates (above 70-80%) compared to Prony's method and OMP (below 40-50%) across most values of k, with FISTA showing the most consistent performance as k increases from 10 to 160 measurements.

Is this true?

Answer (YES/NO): NO